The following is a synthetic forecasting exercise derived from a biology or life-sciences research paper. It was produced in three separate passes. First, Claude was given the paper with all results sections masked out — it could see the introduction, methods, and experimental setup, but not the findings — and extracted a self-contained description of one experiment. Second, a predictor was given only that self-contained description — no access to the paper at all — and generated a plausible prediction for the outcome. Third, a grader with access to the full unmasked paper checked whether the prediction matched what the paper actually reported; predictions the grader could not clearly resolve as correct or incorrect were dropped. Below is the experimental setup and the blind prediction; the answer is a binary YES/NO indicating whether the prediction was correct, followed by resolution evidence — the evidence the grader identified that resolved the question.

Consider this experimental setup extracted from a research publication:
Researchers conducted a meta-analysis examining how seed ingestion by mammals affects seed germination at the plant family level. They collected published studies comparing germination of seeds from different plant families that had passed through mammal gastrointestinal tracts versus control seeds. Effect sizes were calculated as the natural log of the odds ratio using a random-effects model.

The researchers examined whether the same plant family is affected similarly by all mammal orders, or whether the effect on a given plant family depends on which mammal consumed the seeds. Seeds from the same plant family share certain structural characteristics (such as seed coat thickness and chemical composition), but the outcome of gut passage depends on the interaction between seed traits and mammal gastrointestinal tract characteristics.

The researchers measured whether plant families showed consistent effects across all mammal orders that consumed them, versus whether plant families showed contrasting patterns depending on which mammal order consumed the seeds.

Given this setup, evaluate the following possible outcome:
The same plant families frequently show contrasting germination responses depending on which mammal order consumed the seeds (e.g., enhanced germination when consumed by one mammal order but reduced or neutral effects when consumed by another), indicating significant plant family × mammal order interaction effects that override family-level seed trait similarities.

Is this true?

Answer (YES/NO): YES